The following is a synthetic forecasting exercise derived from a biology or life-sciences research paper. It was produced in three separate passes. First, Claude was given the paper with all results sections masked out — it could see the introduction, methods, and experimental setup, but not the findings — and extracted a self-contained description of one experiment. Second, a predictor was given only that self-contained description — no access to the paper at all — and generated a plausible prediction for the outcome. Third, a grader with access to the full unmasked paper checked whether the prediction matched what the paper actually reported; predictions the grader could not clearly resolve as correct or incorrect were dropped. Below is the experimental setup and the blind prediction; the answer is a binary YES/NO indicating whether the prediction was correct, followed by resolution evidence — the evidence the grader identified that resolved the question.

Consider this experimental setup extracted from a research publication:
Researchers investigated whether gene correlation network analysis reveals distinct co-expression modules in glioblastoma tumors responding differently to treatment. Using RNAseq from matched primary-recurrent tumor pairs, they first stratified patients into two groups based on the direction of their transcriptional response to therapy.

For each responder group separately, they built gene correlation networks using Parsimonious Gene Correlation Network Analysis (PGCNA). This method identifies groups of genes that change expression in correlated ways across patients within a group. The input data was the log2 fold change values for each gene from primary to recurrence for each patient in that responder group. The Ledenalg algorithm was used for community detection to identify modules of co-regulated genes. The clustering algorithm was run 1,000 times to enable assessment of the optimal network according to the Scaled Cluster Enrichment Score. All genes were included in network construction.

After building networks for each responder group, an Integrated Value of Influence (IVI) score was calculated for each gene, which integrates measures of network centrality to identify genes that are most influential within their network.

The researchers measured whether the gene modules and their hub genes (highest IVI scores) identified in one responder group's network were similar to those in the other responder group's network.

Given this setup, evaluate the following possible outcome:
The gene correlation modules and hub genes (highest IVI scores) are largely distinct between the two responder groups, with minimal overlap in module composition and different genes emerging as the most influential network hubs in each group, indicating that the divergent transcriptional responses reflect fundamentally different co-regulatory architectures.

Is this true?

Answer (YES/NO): NO